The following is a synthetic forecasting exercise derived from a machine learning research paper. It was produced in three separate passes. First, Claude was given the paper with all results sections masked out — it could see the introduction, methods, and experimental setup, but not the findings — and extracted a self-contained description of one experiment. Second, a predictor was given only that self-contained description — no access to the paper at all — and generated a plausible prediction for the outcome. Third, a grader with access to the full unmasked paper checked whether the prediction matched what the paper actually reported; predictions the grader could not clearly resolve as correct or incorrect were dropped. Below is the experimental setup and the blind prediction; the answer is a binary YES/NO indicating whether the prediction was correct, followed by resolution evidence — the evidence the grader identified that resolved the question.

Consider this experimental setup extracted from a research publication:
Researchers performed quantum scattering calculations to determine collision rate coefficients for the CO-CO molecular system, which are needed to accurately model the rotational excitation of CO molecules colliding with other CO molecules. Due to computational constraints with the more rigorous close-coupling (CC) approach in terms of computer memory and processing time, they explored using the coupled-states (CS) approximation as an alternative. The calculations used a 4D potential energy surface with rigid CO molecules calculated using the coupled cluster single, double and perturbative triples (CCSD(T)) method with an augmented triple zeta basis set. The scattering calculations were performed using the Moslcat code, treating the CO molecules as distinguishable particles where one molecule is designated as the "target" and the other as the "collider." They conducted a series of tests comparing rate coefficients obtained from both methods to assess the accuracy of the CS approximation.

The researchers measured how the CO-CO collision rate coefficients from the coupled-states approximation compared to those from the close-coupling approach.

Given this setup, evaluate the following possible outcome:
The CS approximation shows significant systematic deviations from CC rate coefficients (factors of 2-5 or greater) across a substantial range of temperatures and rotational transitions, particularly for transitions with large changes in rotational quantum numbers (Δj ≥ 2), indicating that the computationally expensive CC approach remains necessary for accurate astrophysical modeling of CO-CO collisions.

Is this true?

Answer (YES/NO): NO